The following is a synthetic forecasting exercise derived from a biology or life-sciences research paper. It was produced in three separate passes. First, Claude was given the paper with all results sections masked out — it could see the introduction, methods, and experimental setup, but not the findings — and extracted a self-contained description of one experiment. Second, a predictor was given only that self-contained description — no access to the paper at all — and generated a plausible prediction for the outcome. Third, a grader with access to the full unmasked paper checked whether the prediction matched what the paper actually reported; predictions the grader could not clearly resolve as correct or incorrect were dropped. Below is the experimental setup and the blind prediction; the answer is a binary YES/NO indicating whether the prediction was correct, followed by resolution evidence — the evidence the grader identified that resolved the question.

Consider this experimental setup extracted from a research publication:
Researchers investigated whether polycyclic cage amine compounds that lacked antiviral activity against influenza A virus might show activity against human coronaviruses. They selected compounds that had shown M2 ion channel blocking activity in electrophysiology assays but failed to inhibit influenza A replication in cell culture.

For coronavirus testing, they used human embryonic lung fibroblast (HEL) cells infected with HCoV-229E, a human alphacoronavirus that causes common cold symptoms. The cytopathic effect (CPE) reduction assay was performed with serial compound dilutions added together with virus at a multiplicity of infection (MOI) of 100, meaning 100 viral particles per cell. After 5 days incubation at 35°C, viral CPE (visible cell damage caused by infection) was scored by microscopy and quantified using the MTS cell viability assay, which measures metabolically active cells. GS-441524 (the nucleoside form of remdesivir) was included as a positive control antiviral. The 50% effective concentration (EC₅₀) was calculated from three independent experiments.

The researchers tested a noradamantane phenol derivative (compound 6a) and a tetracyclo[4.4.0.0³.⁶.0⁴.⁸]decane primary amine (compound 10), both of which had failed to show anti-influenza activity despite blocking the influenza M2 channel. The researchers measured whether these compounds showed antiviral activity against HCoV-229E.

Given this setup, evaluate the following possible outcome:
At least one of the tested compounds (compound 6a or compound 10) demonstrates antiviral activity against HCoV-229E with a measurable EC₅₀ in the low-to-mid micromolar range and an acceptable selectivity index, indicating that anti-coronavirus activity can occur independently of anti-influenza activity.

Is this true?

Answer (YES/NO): YES